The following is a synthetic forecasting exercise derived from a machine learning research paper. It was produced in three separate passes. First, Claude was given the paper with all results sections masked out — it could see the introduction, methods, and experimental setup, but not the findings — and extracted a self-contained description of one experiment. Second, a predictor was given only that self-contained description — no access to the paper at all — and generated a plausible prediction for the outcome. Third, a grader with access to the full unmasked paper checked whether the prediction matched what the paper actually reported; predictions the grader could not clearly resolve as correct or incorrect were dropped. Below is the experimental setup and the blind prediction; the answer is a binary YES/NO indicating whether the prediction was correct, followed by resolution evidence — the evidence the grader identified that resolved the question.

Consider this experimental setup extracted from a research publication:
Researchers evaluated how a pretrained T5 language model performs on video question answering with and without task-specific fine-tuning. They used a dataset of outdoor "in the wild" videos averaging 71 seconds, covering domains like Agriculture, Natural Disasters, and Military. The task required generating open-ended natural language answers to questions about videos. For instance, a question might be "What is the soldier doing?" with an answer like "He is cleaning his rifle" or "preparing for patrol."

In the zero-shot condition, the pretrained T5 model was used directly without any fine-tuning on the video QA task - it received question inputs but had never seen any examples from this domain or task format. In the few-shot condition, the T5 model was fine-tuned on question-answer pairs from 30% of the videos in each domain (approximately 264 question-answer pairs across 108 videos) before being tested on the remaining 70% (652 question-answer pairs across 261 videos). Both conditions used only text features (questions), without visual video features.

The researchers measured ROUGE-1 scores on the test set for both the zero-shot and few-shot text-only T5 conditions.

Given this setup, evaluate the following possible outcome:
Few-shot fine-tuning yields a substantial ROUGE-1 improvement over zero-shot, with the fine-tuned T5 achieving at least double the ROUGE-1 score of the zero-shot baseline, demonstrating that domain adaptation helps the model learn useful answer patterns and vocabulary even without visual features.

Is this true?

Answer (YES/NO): YES